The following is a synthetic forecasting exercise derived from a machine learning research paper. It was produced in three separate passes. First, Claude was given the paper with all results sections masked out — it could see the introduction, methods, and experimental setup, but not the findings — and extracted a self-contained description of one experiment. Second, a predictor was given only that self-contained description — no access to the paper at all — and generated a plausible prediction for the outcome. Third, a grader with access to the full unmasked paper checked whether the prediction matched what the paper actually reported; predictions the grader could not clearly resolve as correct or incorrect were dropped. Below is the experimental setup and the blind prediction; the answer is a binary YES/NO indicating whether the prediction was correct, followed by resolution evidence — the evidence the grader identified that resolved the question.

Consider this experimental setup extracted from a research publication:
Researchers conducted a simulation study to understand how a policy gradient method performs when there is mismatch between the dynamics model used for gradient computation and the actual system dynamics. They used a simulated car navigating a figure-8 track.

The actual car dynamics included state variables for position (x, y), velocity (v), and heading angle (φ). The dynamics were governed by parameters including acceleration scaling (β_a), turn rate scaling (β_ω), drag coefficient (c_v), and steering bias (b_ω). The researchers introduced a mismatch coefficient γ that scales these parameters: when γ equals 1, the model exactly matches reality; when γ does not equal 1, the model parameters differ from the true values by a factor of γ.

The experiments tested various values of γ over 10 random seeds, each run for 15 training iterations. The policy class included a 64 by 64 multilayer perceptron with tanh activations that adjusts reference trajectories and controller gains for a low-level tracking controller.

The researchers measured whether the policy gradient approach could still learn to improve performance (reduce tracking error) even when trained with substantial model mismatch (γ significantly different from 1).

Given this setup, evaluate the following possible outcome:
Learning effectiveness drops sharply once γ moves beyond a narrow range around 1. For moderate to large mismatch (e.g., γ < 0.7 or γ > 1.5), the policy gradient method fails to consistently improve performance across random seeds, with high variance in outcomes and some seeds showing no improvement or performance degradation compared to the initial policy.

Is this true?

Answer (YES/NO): NO